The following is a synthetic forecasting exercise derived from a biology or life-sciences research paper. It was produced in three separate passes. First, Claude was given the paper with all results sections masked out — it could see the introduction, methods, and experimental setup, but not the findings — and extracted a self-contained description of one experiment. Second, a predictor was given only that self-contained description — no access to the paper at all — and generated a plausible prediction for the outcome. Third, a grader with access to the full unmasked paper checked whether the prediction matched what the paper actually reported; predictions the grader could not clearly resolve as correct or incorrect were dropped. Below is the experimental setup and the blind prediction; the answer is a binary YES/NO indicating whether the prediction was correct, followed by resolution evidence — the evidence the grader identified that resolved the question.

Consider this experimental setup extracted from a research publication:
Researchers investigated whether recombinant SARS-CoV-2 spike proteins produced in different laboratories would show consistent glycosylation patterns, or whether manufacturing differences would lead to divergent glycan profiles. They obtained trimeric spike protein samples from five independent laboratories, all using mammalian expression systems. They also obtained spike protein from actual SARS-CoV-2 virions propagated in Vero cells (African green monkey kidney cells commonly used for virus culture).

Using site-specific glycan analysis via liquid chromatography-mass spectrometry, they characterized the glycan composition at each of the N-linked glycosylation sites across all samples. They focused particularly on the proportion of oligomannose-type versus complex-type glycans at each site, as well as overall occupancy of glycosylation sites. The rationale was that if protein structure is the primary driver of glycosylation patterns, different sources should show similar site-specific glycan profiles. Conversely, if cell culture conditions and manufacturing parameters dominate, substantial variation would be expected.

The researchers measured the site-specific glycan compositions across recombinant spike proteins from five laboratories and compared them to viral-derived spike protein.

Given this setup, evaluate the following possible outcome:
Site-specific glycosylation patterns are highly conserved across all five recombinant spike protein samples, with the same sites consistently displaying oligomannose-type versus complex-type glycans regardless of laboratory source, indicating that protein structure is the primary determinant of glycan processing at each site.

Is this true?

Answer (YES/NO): YES